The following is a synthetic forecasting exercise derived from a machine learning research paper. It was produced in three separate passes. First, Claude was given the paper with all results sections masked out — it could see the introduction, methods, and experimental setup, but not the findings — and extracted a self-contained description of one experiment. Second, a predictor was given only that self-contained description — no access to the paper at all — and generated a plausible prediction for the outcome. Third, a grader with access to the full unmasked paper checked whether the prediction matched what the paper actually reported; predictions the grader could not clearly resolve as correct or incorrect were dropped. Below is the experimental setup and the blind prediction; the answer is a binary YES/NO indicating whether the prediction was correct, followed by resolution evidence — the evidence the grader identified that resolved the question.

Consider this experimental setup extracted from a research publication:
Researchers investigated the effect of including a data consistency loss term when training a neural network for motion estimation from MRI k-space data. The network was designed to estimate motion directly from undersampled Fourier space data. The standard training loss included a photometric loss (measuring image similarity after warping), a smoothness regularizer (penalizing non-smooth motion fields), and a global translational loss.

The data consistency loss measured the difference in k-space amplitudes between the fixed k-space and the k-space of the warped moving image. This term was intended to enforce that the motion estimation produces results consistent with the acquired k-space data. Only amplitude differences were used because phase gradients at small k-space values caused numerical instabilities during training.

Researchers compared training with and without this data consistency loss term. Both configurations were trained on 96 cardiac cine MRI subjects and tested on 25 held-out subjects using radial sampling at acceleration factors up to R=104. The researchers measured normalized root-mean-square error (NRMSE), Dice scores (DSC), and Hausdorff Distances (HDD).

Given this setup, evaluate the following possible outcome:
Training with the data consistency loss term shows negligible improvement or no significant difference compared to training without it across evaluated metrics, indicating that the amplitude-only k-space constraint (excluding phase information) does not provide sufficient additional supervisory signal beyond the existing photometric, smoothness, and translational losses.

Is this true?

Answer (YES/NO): NO